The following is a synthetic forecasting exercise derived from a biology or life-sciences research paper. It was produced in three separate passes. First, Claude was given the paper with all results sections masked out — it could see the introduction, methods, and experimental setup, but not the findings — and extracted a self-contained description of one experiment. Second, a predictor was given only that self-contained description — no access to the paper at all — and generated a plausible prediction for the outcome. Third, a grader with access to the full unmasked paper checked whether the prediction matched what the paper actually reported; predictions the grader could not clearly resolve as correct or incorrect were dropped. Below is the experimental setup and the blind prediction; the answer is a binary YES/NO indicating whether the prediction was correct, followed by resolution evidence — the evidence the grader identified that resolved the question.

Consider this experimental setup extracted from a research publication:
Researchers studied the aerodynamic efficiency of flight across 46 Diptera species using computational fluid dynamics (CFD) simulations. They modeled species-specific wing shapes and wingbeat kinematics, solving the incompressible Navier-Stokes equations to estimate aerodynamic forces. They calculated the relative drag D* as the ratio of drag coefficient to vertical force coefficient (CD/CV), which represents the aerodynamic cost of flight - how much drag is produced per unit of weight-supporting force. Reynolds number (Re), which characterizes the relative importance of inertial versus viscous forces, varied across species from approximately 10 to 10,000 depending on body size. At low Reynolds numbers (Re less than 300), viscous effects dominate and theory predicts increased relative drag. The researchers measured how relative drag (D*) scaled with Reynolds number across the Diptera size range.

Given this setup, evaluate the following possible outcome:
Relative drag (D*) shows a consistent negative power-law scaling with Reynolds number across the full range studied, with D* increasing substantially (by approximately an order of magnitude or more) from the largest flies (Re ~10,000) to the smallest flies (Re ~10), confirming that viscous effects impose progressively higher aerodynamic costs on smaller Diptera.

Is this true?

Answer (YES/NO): NO